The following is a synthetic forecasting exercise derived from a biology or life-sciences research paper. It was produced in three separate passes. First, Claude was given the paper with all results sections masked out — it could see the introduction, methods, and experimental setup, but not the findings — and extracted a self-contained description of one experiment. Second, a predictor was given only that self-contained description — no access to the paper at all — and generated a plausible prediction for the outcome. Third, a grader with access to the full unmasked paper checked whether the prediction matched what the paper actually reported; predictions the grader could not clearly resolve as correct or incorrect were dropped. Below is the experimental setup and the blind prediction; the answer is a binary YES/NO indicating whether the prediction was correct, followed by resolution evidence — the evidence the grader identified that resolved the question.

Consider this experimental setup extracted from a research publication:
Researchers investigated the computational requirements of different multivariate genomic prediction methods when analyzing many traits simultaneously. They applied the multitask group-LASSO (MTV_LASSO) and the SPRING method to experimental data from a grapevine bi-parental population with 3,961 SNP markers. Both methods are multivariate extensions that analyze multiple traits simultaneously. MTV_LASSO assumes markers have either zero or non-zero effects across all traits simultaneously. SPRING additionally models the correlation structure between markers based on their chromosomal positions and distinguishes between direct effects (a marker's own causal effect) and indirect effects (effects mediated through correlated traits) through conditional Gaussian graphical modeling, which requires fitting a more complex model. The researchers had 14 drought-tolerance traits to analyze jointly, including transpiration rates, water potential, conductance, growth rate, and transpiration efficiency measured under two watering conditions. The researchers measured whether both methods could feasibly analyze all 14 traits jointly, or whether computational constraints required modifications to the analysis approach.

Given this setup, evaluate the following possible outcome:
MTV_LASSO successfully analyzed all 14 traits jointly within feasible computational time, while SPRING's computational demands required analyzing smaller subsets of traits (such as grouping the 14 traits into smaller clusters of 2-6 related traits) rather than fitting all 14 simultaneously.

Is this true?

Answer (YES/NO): YES